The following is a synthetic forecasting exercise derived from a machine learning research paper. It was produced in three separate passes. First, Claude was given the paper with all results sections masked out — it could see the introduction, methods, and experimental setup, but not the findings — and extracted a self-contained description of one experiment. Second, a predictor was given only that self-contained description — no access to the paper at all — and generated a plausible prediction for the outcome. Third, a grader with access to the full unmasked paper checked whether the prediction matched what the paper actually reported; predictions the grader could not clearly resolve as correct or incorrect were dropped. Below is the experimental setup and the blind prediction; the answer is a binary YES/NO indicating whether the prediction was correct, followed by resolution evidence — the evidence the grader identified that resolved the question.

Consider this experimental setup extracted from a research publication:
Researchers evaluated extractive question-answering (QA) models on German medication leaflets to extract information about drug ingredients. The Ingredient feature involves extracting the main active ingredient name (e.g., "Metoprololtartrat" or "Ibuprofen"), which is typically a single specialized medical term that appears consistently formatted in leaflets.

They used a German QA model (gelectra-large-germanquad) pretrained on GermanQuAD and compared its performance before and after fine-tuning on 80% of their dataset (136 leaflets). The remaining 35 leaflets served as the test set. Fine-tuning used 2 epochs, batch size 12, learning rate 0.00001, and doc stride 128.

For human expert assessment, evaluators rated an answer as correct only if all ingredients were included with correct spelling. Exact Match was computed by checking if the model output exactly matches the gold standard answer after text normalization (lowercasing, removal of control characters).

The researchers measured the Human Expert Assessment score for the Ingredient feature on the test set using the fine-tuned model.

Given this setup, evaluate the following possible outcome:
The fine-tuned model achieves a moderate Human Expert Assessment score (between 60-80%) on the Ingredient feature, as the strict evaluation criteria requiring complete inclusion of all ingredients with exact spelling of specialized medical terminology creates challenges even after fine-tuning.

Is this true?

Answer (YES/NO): NO